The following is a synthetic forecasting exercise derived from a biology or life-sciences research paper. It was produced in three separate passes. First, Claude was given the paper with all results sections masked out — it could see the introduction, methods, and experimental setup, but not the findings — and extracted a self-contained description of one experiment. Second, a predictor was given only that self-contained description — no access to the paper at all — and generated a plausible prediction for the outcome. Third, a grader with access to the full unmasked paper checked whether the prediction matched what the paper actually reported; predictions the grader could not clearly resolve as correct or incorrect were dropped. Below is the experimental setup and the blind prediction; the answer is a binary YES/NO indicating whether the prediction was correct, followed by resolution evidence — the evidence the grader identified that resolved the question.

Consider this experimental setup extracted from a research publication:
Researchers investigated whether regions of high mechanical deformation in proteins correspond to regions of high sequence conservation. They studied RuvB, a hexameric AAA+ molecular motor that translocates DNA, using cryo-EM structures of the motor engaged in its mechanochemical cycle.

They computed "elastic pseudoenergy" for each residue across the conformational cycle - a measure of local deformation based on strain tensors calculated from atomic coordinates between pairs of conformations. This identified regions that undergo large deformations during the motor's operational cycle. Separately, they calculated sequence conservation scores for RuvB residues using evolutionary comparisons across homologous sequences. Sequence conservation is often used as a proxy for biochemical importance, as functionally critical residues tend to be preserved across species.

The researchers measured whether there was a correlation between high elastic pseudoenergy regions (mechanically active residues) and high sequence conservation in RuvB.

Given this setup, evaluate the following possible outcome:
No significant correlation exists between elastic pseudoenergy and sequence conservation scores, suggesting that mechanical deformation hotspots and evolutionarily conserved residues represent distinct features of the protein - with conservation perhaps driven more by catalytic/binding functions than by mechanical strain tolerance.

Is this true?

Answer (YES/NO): YES